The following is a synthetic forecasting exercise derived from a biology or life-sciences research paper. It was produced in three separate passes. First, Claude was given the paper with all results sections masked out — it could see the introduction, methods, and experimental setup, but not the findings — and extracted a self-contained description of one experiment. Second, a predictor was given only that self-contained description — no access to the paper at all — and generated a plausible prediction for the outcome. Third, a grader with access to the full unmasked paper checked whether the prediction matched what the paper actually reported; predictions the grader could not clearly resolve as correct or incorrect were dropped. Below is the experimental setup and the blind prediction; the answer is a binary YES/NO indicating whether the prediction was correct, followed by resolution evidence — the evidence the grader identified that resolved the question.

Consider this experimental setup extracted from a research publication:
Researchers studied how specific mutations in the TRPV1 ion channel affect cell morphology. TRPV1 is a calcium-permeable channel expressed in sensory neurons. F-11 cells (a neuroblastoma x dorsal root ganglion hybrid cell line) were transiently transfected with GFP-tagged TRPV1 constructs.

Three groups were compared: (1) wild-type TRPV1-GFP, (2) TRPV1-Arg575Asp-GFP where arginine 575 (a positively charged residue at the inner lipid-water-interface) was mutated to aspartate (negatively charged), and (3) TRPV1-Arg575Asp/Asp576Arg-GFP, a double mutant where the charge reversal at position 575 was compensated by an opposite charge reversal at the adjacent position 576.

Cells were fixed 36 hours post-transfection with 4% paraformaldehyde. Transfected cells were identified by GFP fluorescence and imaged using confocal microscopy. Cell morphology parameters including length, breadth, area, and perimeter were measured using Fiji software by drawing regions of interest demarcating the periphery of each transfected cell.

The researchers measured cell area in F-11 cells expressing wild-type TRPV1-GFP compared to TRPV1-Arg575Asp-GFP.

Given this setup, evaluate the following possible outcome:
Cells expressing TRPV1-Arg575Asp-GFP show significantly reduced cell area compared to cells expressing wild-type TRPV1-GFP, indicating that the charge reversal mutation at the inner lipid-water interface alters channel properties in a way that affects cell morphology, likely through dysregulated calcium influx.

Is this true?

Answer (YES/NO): YES